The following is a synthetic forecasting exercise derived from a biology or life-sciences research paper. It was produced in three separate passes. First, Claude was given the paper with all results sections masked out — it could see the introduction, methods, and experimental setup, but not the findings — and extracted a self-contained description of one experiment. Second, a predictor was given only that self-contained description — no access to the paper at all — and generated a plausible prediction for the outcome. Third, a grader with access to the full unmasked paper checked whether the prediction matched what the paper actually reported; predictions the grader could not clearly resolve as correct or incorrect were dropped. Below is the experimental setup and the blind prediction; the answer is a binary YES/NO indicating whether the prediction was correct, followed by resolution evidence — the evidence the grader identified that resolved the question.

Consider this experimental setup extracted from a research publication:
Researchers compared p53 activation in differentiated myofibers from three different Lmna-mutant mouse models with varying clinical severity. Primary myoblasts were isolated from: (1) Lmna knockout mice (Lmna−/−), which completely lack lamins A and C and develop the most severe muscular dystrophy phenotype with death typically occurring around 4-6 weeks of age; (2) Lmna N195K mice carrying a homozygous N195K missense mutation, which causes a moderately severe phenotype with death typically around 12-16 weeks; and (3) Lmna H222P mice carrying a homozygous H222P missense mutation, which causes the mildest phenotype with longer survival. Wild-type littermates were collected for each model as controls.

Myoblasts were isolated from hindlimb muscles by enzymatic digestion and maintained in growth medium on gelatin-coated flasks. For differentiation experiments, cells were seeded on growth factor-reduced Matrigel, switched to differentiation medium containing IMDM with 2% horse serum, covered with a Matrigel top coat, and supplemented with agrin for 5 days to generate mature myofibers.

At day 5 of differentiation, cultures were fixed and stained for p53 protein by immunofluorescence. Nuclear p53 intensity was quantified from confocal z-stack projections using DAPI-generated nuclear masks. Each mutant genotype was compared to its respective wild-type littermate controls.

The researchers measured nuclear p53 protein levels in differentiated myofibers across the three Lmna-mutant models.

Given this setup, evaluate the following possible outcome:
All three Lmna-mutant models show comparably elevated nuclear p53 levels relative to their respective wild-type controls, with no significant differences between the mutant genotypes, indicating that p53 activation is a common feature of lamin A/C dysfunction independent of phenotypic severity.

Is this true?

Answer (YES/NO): NO